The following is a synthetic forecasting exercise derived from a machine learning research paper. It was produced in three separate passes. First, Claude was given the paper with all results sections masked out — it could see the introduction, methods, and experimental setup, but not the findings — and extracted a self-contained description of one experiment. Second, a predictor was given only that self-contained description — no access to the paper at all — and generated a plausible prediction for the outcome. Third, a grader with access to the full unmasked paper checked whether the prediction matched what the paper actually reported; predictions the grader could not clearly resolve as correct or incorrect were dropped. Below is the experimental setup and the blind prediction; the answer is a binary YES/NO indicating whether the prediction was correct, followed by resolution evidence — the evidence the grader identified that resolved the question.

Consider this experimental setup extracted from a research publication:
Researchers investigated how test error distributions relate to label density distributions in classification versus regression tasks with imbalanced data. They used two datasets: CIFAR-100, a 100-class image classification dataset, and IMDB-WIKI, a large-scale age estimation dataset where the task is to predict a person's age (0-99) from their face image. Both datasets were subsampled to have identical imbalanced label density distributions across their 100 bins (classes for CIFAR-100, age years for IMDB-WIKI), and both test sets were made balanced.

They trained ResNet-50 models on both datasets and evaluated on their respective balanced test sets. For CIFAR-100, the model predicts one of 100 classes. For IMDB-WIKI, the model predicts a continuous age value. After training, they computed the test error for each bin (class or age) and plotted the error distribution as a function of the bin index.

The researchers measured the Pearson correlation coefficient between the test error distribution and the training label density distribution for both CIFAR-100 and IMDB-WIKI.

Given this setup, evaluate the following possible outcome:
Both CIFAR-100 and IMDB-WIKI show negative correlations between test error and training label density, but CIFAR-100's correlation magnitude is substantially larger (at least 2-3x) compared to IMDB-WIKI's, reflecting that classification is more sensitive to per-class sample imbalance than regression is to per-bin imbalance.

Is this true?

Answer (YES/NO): NO